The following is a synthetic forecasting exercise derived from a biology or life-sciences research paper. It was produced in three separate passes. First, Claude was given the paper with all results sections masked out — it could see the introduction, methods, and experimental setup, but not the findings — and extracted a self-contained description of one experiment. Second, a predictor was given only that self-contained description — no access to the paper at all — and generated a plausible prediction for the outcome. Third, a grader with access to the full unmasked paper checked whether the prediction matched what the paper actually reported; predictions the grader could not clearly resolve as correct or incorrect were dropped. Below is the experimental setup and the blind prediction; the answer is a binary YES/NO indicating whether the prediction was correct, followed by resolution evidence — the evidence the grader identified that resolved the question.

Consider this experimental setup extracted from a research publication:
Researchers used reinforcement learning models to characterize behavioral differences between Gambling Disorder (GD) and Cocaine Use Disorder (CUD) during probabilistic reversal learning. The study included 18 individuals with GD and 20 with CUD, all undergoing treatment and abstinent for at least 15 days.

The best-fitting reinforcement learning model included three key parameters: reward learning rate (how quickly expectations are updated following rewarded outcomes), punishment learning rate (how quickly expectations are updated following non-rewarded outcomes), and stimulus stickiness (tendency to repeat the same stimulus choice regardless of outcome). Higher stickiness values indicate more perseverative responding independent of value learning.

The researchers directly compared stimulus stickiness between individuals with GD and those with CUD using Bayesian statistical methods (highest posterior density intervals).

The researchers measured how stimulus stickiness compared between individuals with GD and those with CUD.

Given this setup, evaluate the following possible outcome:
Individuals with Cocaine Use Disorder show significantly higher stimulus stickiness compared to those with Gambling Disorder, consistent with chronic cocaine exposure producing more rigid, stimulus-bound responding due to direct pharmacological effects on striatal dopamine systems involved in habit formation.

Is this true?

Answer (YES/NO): NO